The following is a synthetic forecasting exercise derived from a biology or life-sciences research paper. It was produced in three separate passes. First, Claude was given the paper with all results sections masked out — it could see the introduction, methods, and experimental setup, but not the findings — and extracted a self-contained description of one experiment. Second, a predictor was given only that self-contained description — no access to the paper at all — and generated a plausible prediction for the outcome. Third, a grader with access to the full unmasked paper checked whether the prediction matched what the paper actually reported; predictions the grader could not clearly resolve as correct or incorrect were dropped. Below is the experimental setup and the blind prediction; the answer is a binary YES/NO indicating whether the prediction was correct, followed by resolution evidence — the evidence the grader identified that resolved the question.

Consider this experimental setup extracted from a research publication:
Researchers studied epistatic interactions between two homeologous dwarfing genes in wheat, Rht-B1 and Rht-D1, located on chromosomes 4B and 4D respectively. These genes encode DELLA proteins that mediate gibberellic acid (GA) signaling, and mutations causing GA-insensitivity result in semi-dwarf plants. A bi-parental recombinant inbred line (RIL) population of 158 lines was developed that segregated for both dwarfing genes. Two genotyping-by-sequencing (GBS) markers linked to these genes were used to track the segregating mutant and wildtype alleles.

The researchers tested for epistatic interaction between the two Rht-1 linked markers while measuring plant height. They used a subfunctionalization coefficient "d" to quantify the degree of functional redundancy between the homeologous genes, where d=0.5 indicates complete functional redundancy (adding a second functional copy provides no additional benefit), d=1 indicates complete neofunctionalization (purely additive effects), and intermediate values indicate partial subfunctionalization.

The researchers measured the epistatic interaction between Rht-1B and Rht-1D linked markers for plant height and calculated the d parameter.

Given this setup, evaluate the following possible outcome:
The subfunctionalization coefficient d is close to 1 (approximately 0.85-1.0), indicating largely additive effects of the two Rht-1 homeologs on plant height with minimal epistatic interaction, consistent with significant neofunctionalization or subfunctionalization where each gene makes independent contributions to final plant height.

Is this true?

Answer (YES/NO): NO